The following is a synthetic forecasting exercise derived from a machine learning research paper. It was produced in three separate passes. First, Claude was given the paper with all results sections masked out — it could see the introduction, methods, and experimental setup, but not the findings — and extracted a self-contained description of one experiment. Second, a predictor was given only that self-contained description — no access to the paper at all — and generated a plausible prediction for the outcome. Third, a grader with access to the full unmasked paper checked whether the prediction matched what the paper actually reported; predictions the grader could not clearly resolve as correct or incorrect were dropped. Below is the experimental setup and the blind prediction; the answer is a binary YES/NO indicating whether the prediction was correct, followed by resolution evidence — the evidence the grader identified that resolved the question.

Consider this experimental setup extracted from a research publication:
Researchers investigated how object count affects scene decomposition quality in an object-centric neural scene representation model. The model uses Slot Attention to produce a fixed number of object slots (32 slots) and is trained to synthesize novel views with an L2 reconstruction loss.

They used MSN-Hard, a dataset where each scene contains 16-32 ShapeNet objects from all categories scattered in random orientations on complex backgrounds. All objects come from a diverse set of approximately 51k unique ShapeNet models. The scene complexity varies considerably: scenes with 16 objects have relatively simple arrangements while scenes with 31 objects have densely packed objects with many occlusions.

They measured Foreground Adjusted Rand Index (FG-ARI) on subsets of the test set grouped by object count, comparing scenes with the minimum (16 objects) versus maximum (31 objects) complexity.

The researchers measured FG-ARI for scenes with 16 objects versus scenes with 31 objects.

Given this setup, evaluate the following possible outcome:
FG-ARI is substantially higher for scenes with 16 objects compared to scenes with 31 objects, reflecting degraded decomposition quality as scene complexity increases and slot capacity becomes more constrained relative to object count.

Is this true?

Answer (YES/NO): NO